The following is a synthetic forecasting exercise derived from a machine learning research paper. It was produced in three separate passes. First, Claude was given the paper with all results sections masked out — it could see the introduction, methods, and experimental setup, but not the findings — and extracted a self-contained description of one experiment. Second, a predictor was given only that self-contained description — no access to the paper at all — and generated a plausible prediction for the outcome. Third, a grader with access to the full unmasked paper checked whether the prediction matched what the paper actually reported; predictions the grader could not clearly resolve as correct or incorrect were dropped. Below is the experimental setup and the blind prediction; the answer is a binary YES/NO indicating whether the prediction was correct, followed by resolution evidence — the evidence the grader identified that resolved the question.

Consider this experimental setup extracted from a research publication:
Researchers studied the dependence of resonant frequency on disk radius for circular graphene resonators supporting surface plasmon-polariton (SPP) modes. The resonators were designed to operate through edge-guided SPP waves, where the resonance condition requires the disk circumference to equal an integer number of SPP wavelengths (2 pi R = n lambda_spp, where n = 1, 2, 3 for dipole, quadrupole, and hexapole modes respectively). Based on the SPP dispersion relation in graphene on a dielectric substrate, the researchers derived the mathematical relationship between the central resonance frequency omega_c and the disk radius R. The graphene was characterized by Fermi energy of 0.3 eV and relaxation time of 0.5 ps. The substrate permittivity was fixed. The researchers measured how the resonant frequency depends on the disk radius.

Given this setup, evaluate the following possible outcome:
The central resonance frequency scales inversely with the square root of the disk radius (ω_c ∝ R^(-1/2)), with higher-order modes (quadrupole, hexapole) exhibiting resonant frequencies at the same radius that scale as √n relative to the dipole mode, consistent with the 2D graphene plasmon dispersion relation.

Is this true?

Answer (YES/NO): NO